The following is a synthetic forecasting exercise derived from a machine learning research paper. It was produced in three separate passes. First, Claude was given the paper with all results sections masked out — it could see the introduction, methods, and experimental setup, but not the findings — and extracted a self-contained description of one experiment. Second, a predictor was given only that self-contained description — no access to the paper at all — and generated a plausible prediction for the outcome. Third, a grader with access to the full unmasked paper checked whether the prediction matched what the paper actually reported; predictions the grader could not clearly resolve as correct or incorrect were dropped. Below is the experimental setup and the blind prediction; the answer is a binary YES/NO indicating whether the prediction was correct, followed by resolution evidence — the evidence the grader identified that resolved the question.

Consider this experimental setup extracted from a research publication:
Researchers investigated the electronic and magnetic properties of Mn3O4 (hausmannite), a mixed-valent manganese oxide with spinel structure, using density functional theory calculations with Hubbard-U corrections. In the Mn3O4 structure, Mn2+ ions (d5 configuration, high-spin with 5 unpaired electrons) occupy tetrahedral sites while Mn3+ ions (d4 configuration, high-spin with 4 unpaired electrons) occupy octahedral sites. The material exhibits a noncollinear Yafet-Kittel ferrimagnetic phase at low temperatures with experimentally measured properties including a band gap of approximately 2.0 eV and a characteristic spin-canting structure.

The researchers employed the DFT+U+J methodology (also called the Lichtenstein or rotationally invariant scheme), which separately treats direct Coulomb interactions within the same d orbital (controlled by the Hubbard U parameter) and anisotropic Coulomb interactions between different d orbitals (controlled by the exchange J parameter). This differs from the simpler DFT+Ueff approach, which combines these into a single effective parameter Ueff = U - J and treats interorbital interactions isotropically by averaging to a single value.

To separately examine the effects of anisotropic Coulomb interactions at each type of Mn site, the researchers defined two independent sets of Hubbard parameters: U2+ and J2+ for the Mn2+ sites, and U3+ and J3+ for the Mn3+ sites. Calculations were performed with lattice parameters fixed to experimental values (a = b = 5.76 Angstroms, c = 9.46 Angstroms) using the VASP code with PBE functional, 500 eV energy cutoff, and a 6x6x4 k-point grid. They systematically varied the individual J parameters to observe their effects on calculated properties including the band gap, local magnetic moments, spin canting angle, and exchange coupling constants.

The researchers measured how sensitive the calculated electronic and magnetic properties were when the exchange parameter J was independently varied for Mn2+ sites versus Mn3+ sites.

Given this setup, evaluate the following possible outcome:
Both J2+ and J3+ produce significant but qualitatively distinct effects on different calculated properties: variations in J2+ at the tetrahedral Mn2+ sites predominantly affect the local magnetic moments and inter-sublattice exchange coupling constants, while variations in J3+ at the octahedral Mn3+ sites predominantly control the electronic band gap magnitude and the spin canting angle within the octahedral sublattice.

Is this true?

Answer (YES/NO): NO